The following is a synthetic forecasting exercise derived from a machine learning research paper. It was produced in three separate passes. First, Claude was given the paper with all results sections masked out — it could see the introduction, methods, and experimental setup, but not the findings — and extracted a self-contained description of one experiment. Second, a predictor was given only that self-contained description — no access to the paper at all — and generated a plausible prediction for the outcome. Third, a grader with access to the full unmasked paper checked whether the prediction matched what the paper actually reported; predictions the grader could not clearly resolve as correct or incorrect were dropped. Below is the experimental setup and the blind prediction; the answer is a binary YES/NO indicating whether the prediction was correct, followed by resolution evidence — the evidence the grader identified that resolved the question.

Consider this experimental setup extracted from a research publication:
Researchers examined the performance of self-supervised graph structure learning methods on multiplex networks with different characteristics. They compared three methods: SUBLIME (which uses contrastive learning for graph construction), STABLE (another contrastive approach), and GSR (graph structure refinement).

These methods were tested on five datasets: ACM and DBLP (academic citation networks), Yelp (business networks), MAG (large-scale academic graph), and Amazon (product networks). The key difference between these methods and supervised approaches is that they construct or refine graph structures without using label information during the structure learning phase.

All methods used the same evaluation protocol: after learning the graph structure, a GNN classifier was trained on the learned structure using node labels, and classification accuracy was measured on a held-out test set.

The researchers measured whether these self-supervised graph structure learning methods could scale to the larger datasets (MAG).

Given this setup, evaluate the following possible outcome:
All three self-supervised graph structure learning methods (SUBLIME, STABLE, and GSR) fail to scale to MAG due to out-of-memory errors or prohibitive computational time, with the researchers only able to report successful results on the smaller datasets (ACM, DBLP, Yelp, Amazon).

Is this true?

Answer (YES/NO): NO